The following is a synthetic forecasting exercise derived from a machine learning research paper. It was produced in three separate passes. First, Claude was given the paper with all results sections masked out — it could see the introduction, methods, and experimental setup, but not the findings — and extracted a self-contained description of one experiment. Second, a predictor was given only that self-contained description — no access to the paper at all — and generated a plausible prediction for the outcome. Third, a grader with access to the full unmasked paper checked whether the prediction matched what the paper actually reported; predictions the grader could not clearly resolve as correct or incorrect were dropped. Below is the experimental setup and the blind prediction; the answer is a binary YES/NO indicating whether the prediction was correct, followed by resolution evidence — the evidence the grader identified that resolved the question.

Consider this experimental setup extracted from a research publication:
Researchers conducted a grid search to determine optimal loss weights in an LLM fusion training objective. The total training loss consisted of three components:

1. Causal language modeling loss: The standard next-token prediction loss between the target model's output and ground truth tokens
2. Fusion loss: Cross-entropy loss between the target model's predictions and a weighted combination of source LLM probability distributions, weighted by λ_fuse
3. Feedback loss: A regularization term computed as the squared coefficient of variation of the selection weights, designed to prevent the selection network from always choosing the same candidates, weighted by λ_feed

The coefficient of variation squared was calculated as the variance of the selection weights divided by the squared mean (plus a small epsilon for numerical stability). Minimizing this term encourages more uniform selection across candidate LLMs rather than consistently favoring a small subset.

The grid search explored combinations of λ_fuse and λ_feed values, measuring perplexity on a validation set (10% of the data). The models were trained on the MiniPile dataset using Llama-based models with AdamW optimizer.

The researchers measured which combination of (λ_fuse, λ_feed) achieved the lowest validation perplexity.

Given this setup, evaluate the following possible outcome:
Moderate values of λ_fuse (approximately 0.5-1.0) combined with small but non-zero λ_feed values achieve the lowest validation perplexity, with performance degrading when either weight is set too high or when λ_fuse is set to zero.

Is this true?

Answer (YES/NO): NO